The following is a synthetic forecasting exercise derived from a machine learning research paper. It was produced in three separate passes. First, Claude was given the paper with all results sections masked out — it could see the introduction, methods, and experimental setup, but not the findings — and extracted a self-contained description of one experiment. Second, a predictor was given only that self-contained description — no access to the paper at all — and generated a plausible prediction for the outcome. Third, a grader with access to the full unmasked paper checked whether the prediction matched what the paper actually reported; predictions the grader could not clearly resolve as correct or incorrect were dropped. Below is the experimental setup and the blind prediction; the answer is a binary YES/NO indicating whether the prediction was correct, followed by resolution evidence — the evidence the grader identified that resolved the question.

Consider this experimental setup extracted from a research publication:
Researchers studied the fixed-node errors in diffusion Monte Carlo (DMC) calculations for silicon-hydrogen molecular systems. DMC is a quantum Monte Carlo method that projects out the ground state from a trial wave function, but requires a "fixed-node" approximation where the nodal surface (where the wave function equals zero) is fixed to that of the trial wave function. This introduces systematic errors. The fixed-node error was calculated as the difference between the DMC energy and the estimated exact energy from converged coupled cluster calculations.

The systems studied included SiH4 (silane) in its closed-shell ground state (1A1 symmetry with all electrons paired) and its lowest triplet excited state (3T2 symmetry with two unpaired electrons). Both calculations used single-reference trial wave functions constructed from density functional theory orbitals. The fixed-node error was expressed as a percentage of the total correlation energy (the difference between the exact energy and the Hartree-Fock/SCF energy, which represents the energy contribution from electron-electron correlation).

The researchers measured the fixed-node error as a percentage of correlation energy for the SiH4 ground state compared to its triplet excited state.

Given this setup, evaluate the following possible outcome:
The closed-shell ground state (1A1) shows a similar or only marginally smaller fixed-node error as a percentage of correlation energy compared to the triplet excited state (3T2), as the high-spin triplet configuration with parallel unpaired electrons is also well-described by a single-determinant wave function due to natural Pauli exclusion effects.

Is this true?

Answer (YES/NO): NO